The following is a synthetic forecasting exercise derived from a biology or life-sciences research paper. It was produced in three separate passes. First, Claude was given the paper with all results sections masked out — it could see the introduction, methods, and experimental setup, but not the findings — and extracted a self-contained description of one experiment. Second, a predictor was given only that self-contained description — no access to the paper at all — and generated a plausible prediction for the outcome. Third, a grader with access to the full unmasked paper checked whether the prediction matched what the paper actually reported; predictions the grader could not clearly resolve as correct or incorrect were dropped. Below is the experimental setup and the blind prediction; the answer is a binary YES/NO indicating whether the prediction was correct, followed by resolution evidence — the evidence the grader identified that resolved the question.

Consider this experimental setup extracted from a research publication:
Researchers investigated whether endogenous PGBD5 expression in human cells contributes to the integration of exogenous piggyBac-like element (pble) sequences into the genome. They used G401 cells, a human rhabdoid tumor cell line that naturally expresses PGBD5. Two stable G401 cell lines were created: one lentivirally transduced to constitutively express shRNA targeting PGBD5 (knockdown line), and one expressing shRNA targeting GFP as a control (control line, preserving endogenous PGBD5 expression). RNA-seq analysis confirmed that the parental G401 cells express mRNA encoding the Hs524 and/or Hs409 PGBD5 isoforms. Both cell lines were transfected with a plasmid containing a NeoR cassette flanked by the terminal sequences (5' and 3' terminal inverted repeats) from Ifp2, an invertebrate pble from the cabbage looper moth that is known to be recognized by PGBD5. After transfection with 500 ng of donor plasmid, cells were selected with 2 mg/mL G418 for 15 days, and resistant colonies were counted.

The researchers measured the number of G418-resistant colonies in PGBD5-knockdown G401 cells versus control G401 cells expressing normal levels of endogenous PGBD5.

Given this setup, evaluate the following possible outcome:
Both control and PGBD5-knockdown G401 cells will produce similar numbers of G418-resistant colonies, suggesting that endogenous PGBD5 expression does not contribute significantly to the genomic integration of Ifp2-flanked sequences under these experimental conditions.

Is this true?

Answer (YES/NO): NO